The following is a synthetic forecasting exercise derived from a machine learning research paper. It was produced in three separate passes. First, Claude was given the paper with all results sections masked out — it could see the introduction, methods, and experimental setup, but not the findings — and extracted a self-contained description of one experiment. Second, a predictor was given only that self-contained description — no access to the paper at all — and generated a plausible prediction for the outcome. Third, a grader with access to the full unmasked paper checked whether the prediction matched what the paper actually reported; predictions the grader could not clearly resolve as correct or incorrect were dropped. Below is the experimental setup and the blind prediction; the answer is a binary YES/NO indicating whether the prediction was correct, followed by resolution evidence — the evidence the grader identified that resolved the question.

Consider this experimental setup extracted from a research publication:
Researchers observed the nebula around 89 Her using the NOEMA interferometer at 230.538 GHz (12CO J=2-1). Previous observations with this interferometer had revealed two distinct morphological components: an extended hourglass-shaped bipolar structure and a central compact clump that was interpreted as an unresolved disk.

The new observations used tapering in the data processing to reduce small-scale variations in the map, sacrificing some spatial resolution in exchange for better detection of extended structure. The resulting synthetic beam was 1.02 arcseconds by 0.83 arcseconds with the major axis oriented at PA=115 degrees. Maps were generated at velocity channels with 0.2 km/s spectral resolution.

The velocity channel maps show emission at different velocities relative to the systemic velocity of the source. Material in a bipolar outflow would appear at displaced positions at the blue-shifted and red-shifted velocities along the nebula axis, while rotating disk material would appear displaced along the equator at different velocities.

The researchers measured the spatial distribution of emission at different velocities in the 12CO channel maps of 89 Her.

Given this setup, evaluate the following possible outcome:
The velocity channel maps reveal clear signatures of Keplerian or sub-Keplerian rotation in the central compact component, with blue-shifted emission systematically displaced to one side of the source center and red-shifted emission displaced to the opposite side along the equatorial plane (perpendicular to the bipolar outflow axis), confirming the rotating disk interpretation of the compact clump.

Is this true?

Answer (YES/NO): NO